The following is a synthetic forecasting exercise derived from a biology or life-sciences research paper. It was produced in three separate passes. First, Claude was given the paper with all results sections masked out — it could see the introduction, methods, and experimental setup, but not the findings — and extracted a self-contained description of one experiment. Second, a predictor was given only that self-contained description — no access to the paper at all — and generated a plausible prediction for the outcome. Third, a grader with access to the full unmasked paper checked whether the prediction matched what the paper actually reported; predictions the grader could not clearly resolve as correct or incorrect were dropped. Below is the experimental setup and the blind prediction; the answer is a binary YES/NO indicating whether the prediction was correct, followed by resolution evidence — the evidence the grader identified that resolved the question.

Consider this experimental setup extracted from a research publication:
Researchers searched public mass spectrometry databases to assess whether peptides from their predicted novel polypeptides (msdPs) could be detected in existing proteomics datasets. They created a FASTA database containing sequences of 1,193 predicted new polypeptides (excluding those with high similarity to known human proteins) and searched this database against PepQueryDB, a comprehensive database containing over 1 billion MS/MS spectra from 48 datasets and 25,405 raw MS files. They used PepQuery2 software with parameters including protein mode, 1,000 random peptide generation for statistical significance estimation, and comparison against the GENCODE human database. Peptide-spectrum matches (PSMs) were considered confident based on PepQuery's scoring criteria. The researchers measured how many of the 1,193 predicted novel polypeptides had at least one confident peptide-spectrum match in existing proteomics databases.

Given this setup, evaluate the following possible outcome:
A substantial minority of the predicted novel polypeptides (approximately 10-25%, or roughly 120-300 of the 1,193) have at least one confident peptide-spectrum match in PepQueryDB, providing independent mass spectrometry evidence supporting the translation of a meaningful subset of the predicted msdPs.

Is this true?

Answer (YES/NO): NO